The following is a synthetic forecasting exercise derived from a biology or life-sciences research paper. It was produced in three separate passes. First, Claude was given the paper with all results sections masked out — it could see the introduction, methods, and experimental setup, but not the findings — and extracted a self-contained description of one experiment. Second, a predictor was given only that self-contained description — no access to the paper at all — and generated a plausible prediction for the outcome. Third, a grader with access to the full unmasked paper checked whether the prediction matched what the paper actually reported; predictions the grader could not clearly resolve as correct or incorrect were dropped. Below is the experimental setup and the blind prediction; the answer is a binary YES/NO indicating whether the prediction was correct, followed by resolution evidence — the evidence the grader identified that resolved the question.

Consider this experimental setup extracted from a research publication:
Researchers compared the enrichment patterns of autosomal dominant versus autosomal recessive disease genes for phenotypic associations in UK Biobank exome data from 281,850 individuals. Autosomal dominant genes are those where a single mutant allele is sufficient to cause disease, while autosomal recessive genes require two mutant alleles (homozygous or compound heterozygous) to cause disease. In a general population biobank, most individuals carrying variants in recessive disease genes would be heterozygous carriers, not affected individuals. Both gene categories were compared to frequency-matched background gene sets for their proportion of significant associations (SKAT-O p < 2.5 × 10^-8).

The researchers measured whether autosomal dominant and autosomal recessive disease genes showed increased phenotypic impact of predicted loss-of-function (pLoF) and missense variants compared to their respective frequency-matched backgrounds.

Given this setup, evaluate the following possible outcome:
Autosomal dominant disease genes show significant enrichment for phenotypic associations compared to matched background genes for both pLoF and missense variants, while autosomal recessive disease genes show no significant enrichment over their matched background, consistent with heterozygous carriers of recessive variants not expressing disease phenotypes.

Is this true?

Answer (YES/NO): NO